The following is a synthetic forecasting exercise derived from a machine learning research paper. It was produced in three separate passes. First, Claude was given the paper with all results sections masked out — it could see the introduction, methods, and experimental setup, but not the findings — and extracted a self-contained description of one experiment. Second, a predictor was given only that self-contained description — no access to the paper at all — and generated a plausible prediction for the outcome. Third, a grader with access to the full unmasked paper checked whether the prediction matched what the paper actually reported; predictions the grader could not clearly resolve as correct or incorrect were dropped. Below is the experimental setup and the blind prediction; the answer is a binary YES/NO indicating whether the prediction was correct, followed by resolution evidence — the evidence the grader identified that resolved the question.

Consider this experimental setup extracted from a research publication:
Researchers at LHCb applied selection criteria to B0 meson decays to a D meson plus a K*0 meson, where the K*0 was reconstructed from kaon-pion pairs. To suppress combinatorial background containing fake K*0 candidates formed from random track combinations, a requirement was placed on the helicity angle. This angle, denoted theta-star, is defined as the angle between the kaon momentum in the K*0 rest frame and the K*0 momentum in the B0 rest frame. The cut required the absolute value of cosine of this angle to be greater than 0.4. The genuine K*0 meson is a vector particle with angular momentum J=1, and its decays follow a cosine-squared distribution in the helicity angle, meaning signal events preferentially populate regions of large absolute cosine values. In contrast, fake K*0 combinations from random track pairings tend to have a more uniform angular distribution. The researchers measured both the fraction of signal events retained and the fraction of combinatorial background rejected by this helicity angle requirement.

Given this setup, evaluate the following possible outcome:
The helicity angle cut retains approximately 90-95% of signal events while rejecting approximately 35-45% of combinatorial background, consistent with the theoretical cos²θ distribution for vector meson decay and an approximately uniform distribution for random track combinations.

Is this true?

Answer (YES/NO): NO